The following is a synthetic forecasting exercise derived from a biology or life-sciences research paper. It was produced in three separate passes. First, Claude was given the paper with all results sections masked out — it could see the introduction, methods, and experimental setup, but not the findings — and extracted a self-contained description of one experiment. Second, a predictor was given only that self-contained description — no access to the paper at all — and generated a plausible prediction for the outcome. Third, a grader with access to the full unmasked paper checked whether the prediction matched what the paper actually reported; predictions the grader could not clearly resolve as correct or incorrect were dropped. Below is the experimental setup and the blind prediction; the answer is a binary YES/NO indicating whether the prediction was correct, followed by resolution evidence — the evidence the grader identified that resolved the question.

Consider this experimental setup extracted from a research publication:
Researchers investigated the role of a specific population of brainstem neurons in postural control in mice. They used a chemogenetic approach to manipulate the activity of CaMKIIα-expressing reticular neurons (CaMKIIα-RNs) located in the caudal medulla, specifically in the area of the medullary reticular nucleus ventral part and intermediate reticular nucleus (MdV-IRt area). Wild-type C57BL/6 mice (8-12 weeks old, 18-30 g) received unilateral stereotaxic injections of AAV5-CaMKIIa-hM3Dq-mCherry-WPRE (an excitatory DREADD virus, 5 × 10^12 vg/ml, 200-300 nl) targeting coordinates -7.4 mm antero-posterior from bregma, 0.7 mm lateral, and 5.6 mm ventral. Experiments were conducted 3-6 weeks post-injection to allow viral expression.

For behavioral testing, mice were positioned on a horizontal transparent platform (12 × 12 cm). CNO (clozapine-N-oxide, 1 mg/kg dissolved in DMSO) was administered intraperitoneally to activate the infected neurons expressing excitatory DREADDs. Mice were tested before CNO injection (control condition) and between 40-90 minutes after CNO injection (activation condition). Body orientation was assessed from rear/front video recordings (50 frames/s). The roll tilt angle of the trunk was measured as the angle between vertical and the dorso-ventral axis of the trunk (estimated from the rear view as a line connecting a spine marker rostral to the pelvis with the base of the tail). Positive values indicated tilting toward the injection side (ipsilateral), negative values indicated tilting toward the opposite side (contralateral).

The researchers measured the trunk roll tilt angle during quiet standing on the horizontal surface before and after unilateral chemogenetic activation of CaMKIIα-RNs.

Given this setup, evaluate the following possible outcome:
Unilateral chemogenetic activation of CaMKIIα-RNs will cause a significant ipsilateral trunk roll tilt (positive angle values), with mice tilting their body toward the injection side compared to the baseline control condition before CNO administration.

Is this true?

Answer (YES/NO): YES